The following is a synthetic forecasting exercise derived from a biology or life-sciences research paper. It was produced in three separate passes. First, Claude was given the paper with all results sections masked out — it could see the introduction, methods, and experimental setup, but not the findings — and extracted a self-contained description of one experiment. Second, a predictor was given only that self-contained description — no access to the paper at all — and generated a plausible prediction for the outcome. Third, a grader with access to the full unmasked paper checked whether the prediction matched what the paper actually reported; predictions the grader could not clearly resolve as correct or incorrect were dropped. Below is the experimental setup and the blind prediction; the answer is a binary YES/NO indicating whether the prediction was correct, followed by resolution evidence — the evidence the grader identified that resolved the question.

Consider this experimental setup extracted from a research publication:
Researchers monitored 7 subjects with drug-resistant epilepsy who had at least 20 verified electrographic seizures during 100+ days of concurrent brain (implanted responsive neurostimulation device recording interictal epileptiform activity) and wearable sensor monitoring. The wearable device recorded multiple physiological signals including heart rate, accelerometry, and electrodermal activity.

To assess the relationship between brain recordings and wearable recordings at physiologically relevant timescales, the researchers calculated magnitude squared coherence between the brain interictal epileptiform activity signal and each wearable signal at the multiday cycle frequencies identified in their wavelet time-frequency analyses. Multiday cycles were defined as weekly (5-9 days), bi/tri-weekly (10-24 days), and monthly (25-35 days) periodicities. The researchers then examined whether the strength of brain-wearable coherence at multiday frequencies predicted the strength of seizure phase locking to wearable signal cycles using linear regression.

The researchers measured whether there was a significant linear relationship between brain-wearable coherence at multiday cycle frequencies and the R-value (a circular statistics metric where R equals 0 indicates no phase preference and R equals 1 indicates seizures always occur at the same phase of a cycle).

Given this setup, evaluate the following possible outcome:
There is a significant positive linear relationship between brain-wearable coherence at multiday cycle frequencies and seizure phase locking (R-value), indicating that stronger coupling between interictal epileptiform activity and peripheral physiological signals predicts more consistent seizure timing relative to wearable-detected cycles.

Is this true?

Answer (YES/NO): NO